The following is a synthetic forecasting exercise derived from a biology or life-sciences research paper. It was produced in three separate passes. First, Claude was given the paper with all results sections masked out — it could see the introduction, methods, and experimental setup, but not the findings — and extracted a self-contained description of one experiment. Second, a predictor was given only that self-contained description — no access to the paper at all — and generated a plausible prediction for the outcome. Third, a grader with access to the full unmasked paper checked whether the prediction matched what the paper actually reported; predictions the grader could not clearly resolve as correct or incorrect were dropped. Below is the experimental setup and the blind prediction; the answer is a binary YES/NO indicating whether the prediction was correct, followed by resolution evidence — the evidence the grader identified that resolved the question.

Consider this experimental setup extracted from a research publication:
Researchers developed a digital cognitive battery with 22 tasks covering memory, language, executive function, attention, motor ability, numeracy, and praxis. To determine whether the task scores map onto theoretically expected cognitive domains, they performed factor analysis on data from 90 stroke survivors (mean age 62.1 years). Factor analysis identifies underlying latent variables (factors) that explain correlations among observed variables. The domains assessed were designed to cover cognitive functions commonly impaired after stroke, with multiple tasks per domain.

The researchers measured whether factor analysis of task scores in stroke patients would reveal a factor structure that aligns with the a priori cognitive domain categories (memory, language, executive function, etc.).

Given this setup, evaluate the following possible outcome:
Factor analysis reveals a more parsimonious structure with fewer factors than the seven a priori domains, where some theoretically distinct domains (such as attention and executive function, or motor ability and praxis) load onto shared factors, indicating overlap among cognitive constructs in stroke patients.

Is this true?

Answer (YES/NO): NO